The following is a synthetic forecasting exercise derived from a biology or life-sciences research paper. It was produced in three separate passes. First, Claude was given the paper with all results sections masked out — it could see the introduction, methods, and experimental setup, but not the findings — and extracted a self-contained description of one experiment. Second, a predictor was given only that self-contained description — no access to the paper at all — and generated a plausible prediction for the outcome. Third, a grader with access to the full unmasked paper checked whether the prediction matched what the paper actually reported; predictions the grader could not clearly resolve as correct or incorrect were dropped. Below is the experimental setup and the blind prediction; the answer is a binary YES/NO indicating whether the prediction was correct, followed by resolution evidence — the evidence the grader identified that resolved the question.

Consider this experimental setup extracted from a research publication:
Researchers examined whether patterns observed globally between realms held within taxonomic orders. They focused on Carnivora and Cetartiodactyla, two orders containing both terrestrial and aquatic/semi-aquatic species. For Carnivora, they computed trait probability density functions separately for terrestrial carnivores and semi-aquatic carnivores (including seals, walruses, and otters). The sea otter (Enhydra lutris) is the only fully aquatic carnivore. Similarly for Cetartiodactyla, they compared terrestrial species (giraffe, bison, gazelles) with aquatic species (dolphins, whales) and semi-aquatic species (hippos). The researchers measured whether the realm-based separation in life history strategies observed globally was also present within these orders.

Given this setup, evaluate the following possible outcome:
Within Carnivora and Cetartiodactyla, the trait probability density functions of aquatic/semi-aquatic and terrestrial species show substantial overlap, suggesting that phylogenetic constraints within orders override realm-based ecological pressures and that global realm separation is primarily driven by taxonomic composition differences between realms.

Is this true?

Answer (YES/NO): NO